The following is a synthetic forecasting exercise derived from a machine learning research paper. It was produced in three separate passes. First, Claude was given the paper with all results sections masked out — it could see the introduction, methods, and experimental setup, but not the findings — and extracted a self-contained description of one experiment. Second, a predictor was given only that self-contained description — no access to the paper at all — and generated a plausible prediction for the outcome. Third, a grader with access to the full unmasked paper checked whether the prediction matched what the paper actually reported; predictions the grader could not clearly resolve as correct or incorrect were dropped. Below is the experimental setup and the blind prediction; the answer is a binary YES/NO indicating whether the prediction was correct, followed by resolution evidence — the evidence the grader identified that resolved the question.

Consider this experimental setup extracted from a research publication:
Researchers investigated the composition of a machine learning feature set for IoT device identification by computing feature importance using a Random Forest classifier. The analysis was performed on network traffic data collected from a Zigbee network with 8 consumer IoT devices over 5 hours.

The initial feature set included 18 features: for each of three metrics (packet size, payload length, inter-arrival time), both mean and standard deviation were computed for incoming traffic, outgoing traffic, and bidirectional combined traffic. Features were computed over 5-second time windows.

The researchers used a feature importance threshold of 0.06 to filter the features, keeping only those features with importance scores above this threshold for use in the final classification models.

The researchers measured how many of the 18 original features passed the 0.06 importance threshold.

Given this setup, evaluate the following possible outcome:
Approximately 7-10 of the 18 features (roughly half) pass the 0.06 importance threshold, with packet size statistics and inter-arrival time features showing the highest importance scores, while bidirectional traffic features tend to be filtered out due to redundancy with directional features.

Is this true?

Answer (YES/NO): NO